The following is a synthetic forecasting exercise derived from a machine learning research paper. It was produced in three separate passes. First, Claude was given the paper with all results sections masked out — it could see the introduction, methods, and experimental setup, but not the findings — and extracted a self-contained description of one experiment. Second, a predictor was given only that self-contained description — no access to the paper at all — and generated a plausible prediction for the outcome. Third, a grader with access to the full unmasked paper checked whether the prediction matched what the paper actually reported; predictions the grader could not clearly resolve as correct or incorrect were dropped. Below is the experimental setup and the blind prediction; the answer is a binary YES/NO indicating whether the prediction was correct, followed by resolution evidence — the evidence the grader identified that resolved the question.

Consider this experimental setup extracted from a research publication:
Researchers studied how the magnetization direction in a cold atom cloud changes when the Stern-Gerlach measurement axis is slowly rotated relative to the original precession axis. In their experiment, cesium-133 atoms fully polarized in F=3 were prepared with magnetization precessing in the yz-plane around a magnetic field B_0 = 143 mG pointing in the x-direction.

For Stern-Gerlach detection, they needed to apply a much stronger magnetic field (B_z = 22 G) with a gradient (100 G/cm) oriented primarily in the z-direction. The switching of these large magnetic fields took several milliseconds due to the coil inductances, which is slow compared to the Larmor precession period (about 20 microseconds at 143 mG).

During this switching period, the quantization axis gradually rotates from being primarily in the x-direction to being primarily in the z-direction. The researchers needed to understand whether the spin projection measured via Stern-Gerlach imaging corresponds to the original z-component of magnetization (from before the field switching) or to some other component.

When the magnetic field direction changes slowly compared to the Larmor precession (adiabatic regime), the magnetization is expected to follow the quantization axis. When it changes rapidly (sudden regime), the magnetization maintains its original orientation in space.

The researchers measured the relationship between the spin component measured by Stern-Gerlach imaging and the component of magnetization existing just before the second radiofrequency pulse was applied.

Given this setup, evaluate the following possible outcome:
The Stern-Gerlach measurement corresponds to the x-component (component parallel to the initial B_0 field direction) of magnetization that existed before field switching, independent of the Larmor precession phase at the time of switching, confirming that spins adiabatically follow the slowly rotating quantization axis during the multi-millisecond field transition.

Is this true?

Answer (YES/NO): NO